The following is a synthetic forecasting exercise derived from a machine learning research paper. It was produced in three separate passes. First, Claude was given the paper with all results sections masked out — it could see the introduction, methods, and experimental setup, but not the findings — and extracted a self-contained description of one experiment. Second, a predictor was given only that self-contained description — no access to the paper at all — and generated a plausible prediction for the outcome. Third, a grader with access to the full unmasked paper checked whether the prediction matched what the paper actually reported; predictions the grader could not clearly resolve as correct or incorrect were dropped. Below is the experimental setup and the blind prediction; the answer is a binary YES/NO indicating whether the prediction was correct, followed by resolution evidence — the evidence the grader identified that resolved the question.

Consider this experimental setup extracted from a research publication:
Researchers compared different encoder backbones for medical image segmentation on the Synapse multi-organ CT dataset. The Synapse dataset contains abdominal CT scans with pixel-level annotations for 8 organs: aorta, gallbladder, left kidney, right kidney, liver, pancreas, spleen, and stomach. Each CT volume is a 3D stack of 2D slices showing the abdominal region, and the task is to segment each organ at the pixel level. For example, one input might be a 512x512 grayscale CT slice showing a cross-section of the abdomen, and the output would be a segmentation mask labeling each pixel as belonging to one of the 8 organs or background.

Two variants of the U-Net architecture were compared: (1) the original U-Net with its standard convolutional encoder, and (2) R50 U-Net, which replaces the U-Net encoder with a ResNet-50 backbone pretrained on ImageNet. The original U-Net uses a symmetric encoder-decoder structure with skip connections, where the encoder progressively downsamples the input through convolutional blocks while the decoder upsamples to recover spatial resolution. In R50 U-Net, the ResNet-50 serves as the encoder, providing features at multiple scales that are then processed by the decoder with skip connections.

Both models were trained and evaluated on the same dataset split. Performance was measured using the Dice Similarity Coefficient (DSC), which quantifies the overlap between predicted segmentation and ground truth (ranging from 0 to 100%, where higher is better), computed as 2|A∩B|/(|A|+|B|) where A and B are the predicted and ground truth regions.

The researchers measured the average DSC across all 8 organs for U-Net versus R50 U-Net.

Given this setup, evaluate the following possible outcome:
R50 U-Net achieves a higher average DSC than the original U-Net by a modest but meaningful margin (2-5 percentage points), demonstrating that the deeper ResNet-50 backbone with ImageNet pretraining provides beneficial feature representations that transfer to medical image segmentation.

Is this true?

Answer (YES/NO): NO